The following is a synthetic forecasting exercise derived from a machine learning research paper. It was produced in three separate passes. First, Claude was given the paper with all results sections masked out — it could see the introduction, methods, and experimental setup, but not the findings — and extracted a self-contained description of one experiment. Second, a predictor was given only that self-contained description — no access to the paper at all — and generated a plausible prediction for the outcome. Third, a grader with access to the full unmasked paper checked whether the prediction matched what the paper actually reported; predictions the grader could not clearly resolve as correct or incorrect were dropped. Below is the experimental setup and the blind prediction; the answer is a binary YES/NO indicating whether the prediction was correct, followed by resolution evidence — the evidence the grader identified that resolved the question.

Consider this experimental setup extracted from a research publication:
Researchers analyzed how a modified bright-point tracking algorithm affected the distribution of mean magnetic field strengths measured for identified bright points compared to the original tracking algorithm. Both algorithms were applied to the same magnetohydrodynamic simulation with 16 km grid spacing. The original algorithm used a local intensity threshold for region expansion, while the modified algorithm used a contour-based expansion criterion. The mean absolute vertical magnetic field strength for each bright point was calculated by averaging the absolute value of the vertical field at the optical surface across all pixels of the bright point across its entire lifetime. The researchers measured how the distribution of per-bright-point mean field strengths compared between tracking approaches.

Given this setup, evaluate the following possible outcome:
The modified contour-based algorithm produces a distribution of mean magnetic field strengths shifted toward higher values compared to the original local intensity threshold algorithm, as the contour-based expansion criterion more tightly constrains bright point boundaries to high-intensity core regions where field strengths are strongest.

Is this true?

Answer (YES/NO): YES